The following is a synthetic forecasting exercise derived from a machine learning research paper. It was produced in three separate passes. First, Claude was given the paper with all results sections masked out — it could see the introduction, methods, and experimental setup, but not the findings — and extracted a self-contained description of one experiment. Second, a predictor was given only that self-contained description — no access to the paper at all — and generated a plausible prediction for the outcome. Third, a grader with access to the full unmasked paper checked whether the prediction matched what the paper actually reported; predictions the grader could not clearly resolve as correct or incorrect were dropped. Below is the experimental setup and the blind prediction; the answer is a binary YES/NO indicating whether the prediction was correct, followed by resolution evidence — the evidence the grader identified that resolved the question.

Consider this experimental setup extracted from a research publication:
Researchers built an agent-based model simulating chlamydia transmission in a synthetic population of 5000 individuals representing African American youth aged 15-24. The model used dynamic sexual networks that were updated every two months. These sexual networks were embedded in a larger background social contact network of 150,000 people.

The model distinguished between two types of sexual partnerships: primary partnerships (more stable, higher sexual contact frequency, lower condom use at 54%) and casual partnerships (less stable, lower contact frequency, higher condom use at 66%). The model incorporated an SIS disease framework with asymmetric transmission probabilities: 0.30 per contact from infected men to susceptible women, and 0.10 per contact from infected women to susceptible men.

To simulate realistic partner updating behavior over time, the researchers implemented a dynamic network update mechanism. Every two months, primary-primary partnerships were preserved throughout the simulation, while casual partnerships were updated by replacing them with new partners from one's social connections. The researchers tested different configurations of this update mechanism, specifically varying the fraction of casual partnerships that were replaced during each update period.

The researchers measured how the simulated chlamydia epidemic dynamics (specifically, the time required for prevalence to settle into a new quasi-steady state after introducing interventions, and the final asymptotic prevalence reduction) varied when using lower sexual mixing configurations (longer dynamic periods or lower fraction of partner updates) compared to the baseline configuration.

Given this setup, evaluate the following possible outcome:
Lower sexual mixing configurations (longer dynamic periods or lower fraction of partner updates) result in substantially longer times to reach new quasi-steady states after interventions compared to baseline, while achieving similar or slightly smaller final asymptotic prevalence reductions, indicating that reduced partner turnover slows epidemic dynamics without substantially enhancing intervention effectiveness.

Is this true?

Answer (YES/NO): YES